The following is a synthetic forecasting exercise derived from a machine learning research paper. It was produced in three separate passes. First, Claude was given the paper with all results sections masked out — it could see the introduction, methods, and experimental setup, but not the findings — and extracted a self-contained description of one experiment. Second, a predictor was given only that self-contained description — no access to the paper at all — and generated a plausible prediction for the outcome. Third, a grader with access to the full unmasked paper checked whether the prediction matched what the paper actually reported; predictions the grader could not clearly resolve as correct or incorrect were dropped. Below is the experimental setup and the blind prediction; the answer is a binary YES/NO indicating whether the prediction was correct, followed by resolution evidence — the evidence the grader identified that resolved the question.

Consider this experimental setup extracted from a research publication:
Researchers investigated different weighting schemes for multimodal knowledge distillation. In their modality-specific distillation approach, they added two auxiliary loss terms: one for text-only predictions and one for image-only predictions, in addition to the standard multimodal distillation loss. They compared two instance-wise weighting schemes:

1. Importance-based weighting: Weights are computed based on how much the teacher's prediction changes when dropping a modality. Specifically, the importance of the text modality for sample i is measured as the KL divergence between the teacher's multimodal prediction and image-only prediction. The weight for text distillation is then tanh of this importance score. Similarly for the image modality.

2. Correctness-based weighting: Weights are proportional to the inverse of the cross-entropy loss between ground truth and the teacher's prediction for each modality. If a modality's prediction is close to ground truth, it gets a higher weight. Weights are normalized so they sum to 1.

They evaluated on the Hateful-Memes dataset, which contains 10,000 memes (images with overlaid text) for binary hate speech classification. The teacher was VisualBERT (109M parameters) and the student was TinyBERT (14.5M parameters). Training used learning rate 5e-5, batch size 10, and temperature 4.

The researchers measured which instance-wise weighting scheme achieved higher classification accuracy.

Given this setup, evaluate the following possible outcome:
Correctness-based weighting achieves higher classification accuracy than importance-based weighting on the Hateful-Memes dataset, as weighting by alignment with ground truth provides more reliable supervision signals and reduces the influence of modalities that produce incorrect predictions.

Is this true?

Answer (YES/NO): YES